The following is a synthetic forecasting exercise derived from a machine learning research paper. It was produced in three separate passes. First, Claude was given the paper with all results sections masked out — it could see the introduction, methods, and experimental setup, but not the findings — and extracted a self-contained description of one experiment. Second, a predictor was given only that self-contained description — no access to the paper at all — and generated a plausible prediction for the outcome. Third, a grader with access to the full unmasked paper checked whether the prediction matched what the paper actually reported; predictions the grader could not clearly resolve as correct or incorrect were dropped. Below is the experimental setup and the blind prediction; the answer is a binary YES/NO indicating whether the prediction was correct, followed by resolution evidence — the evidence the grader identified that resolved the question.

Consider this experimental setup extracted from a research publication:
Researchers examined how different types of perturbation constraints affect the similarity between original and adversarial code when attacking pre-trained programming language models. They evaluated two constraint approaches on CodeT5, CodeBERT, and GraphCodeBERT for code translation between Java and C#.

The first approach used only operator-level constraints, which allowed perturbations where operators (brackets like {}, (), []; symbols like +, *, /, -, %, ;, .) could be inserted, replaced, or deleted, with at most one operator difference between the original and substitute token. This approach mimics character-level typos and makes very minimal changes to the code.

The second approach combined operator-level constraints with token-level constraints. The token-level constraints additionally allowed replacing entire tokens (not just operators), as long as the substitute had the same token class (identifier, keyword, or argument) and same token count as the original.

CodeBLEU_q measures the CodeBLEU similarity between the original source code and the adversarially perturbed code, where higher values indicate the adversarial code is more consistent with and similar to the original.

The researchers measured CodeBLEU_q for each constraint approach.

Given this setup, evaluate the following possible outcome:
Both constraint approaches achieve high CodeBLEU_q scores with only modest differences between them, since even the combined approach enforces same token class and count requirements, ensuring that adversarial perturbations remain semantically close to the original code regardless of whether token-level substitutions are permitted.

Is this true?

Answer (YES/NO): NO